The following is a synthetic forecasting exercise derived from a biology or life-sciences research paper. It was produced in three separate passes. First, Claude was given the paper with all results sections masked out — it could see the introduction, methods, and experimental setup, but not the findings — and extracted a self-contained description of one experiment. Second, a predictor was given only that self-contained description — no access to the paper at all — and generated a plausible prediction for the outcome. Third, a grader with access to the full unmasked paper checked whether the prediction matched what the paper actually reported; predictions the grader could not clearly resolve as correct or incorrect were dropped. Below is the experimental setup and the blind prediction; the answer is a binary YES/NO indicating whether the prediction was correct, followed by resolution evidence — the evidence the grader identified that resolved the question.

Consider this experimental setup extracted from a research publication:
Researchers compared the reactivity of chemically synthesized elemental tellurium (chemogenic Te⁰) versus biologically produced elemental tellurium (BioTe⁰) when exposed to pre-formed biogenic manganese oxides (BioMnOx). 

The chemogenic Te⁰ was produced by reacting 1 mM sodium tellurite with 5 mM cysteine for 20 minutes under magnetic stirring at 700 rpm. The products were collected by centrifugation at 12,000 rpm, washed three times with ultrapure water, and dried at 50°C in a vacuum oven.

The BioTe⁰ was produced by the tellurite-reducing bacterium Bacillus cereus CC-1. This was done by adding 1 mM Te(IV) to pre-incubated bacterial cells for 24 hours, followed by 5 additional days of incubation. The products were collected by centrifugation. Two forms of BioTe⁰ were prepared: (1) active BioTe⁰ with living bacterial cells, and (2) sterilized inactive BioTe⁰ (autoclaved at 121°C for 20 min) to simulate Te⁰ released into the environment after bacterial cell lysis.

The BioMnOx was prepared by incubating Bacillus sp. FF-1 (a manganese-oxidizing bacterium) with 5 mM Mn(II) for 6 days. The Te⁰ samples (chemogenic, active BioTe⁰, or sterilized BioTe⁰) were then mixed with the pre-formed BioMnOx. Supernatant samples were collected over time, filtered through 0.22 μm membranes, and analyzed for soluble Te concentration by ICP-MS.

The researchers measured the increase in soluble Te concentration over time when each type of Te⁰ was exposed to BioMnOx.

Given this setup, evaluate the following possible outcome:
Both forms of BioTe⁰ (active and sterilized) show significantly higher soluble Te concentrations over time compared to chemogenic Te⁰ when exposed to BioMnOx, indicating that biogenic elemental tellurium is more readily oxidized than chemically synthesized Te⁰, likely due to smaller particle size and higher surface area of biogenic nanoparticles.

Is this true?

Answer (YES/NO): NO